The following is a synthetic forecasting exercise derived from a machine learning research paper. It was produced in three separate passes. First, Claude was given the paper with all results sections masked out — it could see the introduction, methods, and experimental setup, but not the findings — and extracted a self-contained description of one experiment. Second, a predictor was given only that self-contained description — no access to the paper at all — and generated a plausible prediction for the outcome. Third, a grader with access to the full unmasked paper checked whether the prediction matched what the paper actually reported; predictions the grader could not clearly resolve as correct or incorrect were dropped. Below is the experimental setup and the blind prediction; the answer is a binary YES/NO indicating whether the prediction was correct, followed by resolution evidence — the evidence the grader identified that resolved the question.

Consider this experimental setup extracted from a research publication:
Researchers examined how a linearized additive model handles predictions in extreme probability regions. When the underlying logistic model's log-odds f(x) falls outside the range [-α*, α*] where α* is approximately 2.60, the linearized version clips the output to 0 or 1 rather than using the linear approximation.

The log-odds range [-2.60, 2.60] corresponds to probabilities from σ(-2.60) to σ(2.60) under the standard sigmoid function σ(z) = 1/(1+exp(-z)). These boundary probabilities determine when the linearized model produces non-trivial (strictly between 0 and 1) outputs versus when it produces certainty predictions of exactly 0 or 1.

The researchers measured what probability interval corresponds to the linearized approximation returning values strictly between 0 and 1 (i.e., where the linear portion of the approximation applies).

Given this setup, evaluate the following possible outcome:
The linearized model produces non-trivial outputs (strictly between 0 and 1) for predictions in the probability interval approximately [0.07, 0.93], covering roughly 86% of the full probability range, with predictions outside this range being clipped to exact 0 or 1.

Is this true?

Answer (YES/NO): YES